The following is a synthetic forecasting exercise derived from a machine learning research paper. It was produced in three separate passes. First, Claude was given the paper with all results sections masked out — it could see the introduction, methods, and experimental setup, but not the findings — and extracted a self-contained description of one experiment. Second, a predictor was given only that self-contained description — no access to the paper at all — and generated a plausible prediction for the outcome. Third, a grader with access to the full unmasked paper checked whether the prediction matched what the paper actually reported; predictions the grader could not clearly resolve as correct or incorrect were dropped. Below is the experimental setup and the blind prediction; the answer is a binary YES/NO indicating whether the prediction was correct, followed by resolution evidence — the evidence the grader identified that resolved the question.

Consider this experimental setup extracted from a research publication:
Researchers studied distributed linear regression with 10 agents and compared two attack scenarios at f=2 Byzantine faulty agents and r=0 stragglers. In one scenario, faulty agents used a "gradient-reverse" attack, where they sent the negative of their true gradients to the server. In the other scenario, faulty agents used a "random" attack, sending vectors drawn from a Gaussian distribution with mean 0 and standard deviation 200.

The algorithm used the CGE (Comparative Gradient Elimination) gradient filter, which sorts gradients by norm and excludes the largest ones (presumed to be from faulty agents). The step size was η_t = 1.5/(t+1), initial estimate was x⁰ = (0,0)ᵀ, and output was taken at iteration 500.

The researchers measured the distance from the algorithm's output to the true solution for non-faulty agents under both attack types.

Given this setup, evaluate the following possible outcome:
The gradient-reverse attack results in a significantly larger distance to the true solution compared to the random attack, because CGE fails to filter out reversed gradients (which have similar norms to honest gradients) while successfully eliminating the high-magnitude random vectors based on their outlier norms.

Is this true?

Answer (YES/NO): YES